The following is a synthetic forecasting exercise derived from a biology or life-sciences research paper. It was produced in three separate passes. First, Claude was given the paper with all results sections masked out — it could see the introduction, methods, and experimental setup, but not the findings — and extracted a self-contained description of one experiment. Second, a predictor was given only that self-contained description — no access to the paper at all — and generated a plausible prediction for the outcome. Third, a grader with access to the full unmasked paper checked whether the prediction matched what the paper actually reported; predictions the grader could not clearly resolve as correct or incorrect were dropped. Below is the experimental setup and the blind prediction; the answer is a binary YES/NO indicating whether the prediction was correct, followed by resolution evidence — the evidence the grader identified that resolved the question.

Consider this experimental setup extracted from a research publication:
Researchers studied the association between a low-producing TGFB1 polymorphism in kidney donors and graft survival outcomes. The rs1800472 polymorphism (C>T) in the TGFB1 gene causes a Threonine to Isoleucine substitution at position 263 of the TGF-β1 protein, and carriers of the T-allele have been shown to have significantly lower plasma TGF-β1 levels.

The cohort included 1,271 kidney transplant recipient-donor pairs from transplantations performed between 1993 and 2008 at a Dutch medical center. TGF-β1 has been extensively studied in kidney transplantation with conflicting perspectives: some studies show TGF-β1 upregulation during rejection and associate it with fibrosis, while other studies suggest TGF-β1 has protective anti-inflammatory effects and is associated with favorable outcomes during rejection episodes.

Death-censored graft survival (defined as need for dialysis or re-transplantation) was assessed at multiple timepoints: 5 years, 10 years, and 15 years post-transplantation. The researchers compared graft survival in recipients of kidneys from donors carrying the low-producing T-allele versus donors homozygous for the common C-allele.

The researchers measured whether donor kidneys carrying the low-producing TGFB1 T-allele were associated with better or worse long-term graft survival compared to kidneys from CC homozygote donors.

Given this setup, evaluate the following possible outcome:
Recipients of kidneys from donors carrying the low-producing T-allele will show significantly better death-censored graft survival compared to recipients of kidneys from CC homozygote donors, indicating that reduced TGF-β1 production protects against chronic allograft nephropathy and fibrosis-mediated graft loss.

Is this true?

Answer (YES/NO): NO